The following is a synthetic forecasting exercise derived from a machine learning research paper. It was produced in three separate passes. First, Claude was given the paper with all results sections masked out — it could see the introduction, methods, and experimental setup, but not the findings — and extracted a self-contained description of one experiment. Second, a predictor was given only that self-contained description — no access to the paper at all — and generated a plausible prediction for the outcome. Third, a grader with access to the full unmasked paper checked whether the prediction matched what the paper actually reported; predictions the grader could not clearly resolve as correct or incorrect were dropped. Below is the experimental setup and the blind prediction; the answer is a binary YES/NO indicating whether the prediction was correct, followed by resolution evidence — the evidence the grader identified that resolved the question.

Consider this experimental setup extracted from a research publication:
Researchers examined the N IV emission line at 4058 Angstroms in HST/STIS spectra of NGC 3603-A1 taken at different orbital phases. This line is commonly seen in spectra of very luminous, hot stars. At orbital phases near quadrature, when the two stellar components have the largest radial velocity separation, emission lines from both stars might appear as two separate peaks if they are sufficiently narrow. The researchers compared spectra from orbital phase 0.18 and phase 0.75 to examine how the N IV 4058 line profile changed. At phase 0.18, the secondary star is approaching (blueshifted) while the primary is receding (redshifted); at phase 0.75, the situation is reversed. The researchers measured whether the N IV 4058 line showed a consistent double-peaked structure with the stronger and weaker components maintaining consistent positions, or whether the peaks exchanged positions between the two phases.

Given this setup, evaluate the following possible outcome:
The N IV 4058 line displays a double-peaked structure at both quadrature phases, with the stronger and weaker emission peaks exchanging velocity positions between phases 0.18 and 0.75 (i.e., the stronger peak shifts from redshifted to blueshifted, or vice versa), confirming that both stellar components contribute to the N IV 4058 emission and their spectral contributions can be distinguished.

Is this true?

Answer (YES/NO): YES